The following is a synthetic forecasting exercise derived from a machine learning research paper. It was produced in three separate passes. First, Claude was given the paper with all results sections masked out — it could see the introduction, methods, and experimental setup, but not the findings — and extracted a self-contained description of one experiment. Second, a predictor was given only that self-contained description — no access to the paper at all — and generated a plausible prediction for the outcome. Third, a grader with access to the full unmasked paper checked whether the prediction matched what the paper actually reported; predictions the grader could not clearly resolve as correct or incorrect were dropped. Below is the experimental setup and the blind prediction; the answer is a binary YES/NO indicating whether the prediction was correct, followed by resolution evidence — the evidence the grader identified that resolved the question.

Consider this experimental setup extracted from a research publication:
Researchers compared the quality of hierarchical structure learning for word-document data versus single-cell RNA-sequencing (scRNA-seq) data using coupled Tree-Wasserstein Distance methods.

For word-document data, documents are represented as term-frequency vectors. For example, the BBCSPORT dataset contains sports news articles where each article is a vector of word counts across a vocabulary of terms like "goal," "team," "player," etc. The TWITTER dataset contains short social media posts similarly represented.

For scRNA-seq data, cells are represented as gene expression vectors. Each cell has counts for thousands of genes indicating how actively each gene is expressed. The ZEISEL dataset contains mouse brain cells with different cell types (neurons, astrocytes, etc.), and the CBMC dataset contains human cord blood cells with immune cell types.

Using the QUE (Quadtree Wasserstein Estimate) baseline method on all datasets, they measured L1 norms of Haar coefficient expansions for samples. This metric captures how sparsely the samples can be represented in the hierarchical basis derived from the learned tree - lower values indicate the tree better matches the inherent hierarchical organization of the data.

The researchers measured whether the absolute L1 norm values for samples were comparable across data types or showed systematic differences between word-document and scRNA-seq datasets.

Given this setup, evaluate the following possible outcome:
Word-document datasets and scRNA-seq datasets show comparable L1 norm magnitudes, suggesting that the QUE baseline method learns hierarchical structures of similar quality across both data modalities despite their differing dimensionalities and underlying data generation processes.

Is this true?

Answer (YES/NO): NO